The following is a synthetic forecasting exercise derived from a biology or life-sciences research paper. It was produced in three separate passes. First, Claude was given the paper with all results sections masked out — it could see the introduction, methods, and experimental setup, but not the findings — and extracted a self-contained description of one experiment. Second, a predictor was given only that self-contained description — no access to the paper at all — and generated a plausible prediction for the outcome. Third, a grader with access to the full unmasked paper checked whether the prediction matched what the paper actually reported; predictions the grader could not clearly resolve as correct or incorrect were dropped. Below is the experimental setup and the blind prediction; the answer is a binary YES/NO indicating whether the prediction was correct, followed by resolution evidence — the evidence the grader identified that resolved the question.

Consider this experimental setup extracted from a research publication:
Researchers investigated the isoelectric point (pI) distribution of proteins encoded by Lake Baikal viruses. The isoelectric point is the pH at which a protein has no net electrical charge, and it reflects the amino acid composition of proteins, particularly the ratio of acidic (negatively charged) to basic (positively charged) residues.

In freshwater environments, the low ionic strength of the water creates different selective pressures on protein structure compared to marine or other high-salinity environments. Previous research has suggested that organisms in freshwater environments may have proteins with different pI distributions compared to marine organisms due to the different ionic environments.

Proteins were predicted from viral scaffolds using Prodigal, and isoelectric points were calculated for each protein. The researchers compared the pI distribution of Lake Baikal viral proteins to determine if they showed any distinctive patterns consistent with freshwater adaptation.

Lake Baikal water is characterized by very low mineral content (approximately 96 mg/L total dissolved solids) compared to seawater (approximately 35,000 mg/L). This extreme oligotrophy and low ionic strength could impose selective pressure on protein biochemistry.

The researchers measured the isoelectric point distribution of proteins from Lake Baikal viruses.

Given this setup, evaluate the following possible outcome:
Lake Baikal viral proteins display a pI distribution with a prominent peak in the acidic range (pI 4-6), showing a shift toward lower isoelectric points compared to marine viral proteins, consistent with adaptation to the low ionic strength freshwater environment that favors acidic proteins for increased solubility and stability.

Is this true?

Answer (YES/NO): NO